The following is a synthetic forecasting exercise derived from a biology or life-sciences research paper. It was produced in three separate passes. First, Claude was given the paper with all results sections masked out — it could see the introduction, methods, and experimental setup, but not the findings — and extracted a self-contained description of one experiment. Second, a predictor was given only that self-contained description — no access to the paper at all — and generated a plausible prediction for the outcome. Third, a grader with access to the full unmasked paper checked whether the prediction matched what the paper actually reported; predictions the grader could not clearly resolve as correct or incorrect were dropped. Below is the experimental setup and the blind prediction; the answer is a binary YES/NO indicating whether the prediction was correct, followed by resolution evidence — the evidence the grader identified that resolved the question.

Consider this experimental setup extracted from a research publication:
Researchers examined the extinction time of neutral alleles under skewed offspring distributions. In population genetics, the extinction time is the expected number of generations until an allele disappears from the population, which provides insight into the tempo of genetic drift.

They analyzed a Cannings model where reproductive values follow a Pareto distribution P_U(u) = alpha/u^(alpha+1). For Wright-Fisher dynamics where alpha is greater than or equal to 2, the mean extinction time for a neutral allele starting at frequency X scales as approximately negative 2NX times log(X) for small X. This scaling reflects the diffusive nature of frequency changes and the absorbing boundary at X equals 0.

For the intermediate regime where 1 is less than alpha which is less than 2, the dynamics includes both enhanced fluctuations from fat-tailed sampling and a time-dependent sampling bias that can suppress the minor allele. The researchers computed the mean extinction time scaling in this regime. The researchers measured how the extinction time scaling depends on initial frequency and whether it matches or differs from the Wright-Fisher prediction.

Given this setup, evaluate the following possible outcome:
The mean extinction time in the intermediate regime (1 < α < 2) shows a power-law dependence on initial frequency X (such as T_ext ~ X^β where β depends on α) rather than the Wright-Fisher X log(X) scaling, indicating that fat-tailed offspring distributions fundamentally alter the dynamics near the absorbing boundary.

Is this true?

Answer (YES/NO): YES